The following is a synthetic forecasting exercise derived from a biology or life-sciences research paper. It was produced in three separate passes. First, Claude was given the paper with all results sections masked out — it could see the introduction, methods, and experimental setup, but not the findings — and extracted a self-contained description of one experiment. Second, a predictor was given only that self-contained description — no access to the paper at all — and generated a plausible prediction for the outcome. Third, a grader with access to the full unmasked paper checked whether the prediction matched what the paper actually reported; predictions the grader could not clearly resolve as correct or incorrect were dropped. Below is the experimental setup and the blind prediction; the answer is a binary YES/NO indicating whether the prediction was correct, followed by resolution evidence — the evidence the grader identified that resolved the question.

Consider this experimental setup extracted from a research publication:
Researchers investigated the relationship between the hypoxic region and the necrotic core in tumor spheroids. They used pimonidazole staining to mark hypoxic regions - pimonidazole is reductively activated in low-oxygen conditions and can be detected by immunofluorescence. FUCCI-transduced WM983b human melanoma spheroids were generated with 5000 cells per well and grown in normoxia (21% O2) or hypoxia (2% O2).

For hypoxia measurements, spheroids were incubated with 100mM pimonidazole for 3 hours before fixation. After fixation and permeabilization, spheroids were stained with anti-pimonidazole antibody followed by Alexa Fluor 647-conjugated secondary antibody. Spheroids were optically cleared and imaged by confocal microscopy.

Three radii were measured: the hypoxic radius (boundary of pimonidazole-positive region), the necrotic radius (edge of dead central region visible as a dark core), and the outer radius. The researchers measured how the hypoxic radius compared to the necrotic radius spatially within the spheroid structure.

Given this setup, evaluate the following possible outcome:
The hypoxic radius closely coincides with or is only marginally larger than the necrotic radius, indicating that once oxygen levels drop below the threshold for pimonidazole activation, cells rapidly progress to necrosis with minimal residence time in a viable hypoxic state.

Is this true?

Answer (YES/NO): NO